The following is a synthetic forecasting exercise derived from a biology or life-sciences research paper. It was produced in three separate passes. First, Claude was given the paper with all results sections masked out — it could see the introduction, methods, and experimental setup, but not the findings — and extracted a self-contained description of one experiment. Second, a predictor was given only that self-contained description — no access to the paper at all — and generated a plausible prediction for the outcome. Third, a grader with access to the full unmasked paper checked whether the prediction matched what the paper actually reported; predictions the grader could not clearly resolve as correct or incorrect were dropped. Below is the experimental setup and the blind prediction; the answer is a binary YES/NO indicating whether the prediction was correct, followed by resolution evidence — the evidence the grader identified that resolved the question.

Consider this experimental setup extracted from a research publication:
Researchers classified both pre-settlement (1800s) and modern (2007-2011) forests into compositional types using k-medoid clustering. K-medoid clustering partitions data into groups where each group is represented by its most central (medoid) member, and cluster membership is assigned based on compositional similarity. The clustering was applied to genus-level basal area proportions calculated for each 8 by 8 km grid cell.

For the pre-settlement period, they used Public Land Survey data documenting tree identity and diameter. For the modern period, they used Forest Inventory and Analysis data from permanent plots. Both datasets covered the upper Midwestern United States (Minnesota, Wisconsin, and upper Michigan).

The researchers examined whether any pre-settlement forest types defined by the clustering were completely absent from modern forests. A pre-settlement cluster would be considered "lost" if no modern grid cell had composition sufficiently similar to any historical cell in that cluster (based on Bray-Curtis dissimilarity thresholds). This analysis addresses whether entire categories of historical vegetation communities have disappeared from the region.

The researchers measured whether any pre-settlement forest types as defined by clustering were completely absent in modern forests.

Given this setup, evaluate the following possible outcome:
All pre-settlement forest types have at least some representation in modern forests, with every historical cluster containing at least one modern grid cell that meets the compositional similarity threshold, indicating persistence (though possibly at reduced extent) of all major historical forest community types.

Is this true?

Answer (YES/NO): YES